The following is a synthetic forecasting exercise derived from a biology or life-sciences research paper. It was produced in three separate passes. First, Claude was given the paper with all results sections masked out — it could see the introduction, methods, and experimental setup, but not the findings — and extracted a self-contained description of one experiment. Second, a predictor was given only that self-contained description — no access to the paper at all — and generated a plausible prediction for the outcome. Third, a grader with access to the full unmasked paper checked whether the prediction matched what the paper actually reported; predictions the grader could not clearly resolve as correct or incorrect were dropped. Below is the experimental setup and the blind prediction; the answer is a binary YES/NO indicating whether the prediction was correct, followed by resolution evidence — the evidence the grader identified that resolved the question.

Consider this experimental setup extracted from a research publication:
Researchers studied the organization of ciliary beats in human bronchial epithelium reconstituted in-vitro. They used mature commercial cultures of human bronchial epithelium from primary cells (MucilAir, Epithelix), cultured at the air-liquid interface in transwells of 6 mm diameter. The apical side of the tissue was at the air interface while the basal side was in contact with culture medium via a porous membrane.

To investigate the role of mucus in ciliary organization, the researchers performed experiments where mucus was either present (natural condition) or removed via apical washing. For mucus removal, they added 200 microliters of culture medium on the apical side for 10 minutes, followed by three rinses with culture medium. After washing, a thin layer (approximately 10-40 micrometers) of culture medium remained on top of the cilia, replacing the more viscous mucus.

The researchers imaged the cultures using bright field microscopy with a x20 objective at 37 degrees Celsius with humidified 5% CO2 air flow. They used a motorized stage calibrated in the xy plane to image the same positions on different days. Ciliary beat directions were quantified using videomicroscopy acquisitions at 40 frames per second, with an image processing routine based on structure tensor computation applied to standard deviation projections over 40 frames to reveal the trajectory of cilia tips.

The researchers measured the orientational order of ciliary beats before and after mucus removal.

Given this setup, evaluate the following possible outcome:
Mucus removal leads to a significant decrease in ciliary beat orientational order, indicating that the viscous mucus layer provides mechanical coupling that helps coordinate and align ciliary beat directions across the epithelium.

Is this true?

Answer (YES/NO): YES